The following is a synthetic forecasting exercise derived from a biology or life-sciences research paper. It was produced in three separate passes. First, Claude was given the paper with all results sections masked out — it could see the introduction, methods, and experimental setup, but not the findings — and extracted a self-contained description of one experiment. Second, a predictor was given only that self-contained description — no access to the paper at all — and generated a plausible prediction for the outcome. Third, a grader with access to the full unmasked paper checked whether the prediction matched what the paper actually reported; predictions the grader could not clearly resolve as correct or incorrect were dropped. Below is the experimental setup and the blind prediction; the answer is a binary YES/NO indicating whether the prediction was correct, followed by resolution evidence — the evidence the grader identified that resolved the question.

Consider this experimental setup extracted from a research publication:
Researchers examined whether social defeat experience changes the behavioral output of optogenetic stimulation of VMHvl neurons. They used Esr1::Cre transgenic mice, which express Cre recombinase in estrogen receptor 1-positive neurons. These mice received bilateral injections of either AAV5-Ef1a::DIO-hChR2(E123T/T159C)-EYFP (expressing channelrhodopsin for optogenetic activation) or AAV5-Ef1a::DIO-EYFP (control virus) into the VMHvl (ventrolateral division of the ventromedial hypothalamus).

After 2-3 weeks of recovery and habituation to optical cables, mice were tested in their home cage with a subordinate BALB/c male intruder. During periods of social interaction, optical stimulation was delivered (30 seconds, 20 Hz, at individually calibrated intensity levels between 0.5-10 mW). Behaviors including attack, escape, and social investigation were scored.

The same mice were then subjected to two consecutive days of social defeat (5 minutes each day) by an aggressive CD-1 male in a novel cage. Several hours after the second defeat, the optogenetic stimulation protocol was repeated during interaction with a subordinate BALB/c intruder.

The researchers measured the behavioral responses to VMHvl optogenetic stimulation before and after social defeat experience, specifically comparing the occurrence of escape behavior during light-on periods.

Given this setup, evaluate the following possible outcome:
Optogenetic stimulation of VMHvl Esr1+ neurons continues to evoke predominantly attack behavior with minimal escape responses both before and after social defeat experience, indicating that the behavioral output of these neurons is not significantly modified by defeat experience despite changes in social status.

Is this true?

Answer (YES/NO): NO